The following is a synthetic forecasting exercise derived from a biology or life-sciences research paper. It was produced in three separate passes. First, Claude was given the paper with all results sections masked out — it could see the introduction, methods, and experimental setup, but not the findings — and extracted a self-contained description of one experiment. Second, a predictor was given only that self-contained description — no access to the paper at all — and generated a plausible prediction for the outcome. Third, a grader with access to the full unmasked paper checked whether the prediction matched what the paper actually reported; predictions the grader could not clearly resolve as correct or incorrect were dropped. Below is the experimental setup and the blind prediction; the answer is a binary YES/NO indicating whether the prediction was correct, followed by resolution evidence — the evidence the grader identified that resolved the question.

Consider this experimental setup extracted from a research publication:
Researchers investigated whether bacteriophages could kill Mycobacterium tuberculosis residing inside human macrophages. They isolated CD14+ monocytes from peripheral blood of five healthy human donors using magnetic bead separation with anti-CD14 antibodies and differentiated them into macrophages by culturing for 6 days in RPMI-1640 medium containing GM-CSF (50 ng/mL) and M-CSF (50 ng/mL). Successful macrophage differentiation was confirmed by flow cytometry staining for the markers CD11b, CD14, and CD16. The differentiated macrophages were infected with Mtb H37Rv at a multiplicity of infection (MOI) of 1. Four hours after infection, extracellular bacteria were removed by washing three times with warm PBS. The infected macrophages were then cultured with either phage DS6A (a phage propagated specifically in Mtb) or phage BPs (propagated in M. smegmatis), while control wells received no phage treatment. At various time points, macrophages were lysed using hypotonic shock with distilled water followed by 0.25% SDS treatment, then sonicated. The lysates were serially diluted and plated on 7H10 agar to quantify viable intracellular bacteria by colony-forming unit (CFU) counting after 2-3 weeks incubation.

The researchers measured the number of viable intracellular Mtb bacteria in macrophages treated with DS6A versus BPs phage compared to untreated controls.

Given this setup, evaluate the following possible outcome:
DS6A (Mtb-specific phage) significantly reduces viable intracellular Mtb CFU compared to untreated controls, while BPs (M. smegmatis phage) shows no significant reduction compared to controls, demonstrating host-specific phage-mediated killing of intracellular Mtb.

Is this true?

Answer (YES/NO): YES